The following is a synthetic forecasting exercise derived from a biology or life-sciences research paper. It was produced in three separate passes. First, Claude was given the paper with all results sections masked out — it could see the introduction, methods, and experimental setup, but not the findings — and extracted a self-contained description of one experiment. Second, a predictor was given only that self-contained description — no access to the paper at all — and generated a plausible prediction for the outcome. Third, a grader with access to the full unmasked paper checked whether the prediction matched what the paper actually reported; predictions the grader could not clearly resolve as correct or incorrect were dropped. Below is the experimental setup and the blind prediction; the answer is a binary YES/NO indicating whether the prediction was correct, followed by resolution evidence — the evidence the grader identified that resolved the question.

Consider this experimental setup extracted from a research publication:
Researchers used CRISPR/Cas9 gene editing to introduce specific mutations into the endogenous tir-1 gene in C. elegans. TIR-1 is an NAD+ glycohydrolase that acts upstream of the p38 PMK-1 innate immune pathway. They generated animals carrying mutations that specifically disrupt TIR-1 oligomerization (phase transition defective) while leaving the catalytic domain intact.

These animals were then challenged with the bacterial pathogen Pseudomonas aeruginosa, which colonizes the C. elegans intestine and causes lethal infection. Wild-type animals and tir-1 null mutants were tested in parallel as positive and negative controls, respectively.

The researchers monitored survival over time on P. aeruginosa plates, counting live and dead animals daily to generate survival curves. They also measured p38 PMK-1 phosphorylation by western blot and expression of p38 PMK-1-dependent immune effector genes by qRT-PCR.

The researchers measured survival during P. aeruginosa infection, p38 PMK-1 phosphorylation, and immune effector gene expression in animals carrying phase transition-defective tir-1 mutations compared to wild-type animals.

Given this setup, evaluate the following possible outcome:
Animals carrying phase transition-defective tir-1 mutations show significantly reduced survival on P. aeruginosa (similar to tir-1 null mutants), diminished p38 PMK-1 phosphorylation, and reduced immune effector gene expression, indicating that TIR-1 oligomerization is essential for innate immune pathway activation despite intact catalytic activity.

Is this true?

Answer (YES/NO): YES